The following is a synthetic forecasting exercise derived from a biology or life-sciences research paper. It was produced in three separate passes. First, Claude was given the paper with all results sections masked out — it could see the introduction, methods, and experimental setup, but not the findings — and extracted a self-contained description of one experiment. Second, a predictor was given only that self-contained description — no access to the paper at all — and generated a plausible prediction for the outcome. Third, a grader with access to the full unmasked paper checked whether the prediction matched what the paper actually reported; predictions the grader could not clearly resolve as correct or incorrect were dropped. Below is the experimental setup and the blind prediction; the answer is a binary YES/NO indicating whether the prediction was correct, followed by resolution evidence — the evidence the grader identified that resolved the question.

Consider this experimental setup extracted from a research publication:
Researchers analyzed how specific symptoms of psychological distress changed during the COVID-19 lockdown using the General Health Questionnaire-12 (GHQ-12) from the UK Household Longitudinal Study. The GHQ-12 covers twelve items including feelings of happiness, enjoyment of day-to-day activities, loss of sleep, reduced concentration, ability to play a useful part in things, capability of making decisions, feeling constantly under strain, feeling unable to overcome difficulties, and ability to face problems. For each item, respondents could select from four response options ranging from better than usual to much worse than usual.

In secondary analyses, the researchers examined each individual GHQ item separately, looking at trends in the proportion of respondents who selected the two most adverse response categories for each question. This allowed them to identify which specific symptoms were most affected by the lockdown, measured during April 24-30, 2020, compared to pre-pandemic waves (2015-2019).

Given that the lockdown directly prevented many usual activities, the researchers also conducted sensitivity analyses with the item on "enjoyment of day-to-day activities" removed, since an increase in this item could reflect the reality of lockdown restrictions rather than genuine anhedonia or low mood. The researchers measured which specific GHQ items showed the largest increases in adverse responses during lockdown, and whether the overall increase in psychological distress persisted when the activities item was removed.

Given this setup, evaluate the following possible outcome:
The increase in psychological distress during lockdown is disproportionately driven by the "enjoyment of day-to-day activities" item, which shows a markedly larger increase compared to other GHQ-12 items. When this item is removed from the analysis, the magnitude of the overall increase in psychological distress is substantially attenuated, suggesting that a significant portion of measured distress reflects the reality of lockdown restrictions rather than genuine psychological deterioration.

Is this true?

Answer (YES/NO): NO